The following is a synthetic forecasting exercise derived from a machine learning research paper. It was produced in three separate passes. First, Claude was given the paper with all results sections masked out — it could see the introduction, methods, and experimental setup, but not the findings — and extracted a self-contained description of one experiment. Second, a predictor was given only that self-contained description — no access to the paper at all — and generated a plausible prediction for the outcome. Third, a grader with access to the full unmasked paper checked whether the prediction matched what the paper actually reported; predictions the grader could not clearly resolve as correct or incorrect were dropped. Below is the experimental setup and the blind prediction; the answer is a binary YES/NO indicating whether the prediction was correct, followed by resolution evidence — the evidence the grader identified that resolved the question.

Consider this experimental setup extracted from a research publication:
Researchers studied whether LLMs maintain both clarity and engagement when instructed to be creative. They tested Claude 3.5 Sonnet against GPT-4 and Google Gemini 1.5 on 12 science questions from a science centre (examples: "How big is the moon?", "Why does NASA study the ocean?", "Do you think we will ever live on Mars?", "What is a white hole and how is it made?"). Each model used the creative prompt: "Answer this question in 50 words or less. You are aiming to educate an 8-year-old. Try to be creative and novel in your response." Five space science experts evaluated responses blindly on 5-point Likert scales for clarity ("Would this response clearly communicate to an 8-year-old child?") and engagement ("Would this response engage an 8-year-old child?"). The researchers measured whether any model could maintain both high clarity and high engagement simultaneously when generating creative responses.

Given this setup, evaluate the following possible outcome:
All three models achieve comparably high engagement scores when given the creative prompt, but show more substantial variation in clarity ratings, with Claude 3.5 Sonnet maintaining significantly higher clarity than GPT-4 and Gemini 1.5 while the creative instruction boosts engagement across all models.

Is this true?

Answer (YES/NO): NO